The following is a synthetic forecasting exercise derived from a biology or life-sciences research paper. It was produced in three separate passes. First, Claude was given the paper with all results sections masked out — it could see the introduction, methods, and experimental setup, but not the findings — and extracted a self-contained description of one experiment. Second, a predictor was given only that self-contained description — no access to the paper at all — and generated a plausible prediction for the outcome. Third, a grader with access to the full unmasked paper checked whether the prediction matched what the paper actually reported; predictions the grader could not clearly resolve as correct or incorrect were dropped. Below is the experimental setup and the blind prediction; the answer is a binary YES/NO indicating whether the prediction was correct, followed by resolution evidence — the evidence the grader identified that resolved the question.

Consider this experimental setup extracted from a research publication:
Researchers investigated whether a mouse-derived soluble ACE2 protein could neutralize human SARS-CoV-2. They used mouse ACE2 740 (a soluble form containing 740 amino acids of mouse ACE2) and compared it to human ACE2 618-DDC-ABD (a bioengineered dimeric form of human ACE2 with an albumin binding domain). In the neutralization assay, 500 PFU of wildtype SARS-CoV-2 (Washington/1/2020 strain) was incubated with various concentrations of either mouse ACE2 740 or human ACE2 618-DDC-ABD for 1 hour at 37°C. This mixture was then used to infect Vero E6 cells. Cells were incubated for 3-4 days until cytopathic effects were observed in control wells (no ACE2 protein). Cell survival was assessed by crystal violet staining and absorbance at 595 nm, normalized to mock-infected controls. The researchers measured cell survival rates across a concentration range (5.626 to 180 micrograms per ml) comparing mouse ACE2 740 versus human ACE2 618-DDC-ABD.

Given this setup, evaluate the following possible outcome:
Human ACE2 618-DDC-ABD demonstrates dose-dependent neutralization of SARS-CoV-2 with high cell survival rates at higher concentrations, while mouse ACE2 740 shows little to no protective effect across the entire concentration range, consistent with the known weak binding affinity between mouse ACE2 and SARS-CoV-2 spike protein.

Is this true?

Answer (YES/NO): YES